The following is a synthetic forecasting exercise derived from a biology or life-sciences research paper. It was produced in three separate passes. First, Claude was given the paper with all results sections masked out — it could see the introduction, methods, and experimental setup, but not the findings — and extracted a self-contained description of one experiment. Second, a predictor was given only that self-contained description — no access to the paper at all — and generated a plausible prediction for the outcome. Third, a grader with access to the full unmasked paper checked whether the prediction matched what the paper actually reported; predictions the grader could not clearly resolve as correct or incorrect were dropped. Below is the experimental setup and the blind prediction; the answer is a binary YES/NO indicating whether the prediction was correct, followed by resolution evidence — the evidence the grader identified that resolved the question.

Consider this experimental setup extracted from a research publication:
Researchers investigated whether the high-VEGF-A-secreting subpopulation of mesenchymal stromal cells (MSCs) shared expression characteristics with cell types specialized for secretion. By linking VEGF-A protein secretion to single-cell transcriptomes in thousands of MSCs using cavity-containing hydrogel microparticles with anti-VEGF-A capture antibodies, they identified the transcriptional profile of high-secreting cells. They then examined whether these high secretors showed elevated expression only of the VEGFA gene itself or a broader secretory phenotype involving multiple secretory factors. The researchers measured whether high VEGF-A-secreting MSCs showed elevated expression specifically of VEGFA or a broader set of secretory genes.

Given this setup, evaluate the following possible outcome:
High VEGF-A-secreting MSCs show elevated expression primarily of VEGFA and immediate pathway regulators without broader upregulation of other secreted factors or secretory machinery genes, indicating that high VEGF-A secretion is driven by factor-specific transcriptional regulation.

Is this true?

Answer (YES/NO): NO